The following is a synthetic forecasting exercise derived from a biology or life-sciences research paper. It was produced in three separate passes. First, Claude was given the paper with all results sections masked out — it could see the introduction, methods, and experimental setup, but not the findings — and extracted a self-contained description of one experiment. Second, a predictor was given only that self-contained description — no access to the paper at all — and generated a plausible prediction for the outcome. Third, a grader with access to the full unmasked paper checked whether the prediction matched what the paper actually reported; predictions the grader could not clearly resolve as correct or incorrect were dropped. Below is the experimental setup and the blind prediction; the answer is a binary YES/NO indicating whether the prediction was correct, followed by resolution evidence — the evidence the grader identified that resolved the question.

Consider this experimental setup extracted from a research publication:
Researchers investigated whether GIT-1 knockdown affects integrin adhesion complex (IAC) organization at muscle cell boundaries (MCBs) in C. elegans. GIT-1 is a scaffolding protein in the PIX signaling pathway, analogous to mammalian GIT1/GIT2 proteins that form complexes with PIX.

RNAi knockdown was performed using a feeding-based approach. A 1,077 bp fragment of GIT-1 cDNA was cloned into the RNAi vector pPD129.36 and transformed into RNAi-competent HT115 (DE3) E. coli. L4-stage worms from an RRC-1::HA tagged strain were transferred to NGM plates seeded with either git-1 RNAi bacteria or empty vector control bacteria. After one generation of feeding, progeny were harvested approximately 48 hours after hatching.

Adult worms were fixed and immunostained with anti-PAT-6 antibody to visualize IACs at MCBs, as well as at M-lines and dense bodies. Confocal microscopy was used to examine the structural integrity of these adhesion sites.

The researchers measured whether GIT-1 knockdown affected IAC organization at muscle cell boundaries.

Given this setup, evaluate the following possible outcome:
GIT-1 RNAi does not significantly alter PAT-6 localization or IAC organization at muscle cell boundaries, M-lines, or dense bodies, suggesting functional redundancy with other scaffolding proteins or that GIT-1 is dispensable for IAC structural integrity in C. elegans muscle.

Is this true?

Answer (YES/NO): NO